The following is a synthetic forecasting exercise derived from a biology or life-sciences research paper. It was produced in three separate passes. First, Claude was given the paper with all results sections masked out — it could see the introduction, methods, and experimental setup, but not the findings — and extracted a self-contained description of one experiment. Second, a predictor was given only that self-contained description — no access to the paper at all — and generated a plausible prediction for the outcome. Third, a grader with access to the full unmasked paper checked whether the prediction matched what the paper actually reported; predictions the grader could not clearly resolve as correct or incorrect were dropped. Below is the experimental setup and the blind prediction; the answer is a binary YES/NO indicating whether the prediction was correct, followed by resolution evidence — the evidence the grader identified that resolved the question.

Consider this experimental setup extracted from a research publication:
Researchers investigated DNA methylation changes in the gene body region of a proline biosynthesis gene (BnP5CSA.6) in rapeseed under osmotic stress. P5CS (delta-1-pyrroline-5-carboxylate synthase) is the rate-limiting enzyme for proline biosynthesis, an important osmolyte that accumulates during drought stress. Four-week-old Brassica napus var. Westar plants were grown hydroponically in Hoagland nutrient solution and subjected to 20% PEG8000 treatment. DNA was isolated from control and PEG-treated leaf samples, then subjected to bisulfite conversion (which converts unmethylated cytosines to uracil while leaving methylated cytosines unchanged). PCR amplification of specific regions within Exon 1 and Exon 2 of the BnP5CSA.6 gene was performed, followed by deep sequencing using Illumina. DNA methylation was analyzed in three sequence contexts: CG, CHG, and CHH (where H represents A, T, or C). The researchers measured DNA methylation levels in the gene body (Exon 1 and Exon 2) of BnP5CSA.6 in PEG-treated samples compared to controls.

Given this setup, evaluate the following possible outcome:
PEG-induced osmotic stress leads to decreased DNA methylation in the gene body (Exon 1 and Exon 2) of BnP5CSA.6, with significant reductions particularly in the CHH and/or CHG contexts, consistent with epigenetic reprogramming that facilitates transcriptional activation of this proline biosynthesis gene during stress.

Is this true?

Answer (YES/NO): NO